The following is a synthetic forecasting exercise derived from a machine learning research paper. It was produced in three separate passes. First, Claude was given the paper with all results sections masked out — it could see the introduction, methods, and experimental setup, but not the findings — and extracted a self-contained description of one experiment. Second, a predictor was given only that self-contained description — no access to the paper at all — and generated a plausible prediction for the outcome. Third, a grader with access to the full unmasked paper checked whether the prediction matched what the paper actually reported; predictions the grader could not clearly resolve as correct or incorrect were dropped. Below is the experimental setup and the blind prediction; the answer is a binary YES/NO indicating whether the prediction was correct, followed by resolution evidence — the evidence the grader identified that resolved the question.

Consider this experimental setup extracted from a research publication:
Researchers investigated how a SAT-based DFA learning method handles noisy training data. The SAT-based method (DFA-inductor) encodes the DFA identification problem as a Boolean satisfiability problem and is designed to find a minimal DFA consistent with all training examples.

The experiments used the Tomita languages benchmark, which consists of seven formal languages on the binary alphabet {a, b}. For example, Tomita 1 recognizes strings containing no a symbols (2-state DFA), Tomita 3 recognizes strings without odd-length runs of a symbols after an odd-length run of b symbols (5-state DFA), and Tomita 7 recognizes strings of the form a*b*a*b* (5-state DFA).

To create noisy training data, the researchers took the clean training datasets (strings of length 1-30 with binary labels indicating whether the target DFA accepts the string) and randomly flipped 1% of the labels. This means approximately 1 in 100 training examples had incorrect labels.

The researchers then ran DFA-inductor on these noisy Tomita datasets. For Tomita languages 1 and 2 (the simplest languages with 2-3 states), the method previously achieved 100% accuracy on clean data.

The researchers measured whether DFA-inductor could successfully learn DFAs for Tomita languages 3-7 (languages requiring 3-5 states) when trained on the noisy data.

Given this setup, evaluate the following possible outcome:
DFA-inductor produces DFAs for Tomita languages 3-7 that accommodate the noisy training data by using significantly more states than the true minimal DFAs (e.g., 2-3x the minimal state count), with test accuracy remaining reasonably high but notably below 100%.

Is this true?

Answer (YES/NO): NO